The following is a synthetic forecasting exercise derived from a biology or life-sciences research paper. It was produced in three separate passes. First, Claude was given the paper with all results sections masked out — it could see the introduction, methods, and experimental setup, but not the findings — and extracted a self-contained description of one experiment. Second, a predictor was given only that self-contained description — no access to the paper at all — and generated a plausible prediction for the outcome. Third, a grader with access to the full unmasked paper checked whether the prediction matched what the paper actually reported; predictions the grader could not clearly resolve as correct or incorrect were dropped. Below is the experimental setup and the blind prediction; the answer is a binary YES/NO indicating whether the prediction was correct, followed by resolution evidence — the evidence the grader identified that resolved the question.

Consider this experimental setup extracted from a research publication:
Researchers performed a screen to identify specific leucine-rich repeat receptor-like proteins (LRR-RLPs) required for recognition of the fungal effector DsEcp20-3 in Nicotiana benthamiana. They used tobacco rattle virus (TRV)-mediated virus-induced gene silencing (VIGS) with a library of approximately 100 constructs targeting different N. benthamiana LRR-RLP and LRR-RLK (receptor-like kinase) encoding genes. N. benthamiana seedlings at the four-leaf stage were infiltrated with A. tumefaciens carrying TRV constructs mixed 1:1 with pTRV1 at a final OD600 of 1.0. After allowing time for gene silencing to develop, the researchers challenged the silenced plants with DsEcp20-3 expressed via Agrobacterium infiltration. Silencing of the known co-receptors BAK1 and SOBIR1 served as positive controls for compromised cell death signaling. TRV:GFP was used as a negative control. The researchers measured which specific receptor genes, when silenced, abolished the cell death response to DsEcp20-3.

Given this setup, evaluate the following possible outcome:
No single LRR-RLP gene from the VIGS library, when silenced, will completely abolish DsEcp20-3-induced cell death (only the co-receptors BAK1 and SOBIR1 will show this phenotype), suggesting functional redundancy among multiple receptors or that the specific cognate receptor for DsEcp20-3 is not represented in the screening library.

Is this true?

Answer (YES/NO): NO